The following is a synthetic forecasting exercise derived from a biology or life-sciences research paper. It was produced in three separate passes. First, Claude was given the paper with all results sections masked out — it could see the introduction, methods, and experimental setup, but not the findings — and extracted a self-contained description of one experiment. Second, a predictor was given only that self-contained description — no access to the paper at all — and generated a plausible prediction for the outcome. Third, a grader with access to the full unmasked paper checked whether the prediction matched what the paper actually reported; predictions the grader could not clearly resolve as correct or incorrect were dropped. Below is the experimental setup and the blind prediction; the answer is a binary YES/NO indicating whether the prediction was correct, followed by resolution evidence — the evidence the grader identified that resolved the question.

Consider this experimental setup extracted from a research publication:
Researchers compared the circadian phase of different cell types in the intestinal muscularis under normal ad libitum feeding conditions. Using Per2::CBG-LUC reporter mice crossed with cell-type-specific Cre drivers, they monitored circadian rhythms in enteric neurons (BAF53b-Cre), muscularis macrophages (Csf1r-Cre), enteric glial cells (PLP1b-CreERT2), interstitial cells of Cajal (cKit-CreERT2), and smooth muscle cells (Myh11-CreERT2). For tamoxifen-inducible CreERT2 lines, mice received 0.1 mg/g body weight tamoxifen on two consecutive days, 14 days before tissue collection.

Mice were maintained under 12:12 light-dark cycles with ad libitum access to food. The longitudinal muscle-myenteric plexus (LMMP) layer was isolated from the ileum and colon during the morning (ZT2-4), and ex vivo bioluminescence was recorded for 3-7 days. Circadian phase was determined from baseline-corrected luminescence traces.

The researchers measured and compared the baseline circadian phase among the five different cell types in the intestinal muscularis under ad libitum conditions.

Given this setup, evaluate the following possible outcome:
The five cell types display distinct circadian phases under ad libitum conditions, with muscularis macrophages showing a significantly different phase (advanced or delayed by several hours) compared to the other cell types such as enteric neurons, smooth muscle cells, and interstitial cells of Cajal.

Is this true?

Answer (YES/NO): NO